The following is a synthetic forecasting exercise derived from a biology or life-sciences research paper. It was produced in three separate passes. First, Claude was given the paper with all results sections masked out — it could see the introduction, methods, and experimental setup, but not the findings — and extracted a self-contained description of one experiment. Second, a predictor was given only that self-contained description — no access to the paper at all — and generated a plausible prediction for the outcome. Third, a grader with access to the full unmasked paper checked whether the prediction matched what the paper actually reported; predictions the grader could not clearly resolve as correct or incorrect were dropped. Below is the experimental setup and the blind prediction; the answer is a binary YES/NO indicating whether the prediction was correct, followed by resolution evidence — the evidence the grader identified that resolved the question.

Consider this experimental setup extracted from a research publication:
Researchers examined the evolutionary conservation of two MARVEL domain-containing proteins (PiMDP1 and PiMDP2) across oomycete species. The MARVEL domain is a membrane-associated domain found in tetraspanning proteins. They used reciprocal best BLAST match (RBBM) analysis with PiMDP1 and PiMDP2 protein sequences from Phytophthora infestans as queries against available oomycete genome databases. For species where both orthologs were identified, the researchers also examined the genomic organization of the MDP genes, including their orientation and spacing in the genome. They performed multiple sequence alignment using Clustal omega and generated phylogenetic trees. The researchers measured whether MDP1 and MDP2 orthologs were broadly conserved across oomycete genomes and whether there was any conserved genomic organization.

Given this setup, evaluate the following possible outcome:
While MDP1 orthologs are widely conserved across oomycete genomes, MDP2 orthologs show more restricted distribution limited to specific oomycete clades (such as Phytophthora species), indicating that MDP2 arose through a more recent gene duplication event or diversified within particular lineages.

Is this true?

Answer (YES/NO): NO